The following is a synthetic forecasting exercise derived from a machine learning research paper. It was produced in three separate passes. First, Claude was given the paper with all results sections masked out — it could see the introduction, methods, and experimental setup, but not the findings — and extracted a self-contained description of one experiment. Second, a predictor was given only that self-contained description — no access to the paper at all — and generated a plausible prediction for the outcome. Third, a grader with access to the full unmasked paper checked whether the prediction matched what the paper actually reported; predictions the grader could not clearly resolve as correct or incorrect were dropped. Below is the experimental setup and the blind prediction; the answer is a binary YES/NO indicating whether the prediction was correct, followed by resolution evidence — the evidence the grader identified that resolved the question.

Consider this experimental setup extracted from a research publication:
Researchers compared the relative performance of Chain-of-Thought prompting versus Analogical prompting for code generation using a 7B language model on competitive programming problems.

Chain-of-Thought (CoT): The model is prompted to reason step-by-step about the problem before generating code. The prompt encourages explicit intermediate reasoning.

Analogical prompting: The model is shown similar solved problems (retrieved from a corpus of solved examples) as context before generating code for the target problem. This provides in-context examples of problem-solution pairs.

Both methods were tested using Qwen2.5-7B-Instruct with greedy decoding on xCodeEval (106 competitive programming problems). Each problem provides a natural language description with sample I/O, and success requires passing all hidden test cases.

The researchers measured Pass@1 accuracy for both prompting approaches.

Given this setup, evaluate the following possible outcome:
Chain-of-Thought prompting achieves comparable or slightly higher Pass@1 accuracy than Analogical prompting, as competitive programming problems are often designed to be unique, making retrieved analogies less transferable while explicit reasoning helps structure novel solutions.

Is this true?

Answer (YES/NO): NO